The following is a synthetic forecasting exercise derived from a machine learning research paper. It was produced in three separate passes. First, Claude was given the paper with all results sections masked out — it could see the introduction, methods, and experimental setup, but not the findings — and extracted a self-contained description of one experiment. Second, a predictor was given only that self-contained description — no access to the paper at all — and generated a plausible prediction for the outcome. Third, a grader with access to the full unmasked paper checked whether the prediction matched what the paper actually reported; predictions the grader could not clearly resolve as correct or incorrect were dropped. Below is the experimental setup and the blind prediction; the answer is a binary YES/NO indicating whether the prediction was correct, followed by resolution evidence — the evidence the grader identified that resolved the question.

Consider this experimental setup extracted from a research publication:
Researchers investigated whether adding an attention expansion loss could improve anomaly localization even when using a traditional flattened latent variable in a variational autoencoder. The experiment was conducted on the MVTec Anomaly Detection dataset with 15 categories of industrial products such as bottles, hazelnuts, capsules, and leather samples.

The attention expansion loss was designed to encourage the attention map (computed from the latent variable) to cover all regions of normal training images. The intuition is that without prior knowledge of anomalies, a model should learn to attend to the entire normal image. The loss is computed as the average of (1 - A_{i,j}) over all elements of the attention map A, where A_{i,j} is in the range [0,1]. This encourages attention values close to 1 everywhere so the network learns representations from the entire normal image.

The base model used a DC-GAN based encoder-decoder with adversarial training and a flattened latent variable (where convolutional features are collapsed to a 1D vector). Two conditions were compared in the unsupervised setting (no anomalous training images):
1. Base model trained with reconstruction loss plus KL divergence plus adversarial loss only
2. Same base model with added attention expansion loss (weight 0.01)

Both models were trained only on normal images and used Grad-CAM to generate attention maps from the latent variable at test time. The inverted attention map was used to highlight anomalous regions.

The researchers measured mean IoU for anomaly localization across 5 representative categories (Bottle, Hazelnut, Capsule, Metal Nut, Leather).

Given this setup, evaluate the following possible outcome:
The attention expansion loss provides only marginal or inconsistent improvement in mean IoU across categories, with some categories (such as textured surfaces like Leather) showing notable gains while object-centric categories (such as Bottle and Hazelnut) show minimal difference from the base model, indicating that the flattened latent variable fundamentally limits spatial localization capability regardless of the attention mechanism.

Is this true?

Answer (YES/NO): NO